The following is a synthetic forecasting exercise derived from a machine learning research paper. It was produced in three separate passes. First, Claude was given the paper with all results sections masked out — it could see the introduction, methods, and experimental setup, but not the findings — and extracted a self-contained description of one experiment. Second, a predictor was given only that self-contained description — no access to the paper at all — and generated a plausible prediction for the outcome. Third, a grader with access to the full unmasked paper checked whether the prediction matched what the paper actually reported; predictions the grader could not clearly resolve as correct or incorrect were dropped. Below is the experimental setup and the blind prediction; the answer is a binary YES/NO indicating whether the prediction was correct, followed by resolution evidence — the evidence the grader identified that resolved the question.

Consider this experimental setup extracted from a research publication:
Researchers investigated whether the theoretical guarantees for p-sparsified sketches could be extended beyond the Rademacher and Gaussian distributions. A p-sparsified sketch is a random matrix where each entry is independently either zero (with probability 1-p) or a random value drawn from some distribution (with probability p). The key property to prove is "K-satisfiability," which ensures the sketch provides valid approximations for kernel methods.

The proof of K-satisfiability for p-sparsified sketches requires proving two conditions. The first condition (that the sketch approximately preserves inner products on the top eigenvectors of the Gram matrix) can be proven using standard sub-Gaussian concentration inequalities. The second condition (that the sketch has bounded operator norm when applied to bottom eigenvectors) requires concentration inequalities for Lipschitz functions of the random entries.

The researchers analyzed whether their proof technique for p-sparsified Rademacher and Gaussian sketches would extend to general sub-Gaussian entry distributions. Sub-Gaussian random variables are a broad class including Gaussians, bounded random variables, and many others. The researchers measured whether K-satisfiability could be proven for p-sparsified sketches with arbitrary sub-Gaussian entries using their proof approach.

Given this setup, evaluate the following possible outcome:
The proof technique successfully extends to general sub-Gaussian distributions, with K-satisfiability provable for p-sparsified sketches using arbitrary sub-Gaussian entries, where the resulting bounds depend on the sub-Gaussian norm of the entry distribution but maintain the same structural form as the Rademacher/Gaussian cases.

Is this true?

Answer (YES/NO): NO